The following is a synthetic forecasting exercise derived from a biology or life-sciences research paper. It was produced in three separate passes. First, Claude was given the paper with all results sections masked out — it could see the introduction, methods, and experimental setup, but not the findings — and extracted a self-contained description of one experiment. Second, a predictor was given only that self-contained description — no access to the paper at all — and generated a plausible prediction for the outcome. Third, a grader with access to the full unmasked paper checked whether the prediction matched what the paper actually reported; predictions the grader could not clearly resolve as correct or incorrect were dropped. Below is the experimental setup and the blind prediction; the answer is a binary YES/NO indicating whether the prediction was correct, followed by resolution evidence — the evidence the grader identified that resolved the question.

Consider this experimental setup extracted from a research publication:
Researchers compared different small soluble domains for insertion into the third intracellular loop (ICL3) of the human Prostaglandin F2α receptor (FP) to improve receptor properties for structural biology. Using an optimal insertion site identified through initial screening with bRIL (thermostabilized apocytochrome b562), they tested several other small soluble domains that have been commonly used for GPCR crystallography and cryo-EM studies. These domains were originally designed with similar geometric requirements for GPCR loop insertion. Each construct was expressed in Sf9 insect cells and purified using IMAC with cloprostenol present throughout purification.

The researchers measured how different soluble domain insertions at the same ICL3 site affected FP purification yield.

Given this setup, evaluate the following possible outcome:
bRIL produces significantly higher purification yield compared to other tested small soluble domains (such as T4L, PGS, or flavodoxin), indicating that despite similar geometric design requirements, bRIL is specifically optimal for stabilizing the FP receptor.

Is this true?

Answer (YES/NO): NO